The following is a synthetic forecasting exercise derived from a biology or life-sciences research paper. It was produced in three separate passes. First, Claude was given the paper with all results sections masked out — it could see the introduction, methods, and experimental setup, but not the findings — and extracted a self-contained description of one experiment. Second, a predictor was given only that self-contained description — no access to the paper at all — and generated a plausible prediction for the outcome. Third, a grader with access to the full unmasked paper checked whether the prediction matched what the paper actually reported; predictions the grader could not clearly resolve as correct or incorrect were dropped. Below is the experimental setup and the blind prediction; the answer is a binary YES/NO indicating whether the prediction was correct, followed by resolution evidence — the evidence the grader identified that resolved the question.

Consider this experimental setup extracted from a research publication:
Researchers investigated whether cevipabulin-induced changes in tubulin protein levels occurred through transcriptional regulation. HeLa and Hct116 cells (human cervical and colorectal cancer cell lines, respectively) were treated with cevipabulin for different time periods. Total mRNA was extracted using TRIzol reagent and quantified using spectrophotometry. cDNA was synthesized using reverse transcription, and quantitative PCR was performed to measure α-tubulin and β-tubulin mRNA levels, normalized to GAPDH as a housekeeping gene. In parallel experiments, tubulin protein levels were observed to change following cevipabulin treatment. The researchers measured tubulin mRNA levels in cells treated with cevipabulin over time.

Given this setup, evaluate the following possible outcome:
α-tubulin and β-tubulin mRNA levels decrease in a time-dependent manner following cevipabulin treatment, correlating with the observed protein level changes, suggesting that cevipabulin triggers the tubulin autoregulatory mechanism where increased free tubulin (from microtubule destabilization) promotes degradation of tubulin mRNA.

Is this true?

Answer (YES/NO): NO